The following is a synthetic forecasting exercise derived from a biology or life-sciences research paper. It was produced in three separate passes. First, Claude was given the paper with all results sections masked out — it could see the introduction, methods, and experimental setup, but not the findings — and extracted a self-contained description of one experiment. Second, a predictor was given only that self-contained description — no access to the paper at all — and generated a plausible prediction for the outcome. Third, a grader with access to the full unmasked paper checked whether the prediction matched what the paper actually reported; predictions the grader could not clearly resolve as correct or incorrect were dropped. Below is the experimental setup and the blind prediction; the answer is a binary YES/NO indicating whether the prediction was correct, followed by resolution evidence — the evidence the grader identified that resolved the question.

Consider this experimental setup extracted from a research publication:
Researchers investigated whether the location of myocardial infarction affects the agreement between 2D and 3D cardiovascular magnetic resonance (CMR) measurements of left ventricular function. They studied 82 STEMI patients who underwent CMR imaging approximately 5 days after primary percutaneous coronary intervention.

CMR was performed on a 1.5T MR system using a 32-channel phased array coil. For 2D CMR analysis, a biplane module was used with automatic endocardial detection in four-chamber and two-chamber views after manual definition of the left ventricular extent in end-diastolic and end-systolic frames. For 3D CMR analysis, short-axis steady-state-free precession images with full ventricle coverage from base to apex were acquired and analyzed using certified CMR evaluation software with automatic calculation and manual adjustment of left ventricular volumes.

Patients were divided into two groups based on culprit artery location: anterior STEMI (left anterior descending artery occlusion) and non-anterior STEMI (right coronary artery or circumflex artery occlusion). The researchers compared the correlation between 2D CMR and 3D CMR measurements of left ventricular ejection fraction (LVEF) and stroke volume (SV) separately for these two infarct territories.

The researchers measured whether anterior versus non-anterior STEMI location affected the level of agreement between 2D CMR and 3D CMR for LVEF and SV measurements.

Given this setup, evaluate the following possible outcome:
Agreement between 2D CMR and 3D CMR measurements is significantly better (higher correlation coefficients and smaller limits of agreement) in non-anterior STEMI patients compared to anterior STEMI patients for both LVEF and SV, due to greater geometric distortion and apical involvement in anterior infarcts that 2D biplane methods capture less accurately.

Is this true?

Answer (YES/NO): NO